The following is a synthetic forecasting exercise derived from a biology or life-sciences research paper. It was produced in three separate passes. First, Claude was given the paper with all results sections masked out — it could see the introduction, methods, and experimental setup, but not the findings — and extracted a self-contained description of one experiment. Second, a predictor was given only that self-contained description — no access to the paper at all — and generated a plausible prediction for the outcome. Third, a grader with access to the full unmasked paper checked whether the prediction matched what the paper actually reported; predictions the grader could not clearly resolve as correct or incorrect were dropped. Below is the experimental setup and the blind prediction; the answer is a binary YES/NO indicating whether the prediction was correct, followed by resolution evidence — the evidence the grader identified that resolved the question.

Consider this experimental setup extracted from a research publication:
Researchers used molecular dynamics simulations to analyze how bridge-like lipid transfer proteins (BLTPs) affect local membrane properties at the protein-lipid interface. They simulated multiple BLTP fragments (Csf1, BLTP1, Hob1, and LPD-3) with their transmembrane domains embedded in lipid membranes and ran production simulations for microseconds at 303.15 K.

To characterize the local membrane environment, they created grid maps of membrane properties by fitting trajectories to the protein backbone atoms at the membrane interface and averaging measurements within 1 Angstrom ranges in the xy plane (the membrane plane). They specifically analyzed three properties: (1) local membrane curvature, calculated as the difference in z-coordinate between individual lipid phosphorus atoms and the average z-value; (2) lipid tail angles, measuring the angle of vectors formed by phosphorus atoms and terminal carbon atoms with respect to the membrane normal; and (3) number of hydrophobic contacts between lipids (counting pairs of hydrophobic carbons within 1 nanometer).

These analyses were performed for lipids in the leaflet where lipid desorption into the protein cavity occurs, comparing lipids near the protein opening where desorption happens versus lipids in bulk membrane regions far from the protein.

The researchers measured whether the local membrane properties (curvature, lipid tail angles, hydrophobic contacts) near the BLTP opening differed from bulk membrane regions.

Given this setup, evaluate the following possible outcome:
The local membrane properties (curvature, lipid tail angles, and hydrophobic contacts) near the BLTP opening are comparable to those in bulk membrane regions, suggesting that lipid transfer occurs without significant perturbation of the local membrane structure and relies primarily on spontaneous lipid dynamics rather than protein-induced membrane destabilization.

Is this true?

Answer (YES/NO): NO